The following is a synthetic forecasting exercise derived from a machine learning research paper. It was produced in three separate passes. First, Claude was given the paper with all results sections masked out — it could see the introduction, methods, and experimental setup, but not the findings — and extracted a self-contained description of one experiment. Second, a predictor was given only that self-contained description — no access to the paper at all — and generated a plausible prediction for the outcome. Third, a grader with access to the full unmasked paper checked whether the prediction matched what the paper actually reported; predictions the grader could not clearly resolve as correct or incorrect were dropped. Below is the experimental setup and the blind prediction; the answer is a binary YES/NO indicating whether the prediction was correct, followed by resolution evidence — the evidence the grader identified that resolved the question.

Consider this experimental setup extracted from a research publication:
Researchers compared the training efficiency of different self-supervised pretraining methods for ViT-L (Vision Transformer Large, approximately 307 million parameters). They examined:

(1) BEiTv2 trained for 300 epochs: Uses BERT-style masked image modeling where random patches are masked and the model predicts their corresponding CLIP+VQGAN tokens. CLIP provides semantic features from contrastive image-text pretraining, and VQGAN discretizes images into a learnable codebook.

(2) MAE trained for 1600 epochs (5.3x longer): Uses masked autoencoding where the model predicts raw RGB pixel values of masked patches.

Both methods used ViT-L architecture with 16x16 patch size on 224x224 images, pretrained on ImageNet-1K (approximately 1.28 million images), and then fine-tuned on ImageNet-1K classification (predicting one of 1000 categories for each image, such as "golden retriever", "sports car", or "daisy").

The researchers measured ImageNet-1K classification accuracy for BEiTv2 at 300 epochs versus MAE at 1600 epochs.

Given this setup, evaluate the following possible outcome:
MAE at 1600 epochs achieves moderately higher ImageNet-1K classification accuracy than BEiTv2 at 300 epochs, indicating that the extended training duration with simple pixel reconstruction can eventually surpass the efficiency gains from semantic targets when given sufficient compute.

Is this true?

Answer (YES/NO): NO